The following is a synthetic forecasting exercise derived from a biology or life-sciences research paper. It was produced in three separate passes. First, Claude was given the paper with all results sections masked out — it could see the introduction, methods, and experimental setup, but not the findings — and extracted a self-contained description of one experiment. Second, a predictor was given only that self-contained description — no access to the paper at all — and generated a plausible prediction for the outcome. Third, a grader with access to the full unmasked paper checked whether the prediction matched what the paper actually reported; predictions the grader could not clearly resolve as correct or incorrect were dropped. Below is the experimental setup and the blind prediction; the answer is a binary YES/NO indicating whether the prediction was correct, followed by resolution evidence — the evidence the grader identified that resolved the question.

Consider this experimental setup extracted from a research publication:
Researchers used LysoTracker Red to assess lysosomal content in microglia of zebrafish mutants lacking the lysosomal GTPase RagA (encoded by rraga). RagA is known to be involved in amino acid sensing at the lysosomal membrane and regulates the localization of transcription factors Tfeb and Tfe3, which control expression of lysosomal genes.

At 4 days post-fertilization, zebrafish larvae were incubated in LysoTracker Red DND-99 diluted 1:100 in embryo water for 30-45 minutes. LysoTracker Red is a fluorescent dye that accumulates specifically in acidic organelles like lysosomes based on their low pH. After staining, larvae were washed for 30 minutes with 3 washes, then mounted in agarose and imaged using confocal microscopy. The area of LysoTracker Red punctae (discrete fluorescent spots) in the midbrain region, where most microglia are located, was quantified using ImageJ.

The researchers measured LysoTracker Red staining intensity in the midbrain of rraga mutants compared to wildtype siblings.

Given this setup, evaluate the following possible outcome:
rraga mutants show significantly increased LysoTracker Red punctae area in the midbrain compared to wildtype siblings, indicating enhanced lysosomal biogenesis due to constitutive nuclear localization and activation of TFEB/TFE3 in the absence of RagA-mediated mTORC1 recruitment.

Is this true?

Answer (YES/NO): YES